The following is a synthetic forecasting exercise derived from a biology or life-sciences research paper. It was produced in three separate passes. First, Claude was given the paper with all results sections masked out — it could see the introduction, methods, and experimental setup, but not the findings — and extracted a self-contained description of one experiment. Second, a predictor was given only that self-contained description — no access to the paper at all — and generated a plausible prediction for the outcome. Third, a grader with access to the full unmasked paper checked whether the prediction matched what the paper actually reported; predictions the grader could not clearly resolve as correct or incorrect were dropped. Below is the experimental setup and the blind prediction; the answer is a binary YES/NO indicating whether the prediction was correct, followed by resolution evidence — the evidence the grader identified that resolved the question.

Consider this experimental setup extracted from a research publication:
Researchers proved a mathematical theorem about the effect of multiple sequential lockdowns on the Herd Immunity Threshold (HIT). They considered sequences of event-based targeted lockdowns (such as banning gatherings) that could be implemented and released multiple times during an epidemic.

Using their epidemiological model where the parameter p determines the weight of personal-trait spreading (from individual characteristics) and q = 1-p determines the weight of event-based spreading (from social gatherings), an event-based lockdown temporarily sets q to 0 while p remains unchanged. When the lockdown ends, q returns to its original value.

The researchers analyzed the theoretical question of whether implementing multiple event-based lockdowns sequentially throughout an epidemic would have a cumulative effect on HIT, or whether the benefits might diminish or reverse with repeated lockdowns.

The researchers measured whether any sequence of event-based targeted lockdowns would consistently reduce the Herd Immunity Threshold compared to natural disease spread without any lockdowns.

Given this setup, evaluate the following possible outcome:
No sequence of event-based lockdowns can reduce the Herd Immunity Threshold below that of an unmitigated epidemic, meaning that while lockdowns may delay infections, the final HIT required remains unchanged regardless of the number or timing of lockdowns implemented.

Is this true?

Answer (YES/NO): NO